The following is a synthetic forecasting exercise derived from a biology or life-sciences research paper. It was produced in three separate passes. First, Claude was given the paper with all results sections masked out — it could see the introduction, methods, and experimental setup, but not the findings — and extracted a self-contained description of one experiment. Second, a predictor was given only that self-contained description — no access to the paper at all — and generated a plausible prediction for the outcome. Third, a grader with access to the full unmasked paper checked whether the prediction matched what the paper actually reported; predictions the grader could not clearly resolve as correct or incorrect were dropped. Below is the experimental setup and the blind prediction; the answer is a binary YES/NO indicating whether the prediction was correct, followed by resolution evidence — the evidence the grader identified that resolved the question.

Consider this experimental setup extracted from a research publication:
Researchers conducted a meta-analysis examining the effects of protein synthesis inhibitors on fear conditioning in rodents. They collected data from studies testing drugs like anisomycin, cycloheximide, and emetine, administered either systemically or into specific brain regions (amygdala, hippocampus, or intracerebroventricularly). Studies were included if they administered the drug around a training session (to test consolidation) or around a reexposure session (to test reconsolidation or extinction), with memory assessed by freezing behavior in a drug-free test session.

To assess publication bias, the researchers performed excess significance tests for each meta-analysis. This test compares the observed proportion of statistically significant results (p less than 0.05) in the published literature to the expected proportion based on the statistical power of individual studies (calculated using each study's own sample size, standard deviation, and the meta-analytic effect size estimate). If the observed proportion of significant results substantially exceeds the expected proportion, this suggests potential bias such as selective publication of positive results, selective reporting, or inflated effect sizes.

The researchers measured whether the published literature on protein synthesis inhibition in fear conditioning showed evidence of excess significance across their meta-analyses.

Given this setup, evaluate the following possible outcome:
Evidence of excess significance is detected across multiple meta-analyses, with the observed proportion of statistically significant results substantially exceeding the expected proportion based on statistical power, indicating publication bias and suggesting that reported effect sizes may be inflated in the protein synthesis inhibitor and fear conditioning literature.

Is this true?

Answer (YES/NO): NO